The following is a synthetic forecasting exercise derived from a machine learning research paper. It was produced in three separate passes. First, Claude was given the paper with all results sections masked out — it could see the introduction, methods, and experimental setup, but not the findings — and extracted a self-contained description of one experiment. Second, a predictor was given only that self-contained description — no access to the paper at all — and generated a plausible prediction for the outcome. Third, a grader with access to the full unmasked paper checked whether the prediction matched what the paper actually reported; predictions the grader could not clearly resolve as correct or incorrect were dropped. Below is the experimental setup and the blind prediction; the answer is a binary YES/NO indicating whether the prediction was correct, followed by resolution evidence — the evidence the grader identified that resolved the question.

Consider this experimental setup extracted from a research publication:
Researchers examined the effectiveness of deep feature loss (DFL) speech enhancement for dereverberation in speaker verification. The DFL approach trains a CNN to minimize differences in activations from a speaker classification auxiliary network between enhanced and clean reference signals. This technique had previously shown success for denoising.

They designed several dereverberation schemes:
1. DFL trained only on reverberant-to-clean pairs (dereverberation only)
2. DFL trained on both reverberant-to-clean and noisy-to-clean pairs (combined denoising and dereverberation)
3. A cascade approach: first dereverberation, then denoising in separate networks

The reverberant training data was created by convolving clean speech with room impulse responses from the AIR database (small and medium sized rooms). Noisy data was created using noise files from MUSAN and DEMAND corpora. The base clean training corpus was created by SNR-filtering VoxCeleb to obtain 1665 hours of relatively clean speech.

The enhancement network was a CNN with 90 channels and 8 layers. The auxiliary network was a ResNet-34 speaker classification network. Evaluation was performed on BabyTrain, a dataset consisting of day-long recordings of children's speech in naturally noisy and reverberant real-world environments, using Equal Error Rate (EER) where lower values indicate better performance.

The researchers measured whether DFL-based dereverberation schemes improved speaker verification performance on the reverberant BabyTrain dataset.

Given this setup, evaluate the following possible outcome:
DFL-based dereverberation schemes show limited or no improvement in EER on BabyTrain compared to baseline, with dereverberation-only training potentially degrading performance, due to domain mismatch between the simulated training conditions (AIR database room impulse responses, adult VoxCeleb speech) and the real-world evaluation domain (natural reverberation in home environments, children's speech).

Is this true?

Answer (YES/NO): YES